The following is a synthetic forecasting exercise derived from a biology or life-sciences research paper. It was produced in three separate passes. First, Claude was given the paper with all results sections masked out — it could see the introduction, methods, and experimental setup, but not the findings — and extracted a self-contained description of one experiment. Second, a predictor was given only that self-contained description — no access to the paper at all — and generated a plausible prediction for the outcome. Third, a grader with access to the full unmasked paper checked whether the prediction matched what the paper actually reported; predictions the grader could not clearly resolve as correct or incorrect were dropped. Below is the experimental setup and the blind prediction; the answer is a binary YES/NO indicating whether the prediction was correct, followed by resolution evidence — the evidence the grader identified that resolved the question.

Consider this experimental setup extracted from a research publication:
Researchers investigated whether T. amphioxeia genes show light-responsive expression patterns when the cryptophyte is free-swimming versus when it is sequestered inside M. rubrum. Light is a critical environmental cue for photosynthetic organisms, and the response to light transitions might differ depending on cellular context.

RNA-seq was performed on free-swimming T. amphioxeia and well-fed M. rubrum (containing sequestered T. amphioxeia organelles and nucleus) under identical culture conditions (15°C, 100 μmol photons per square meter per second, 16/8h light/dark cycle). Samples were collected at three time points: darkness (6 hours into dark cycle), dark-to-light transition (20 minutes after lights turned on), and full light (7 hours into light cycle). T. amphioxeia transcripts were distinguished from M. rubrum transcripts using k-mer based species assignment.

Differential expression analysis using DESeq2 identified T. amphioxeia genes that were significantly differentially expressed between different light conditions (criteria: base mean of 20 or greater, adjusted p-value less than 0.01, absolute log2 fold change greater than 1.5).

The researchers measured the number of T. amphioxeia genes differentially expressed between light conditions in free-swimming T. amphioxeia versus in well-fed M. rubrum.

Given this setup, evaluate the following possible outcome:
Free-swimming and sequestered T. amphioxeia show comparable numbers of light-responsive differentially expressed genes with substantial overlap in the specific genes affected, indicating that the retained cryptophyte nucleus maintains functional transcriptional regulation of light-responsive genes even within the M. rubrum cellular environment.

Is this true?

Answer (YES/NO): NO